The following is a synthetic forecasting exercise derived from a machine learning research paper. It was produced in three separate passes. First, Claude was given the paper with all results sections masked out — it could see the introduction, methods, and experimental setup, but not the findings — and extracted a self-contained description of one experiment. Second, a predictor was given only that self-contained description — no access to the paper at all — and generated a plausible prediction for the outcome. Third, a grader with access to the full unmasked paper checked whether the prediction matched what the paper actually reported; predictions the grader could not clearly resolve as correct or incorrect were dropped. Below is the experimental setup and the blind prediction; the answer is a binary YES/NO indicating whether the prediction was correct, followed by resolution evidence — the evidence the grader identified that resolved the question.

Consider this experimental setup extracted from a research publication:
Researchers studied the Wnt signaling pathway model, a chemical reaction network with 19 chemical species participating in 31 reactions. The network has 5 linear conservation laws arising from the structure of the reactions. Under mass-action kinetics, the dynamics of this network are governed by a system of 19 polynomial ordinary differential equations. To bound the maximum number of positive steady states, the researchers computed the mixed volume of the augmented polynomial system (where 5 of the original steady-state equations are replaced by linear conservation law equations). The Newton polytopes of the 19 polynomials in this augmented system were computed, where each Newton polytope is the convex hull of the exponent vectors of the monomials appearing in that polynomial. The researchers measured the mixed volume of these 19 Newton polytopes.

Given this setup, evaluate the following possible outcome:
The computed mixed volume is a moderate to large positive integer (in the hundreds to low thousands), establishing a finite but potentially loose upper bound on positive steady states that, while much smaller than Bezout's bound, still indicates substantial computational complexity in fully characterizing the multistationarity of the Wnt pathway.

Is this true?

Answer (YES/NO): NO